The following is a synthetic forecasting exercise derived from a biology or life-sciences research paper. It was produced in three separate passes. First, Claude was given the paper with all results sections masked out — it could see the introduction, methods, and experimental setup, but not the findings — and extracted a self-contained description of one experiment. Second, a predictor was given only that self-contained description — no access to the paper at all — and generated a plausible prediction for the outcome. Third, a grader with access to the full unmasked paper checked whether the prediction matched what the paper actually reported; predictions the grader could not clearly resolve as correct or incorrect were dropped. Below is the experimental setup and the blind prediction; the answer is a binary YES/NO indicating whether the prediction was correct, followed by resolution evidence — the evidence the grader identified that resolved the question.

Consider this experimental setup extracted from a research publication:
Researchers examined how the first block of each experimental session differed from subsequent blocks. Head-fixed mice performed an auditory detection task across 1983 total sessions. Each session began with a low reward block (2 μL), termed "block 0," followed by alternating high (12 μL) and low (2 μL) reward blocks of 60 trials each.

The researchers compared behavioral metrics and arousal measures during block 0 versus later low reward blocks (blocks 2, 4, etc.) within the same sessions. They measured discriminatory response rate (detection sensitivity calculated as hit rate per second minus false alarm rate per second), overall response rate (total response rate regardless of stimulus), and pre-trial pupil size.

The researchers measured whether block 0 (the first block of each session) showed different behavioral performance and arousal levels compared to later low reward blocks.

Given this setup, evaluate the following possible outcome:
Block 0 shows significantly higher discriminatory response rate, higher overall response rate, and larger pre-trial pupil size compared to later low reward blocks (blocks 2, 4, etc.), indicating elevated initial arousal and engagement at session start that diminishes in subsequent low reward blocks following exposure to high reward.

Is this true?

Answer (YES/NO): NO